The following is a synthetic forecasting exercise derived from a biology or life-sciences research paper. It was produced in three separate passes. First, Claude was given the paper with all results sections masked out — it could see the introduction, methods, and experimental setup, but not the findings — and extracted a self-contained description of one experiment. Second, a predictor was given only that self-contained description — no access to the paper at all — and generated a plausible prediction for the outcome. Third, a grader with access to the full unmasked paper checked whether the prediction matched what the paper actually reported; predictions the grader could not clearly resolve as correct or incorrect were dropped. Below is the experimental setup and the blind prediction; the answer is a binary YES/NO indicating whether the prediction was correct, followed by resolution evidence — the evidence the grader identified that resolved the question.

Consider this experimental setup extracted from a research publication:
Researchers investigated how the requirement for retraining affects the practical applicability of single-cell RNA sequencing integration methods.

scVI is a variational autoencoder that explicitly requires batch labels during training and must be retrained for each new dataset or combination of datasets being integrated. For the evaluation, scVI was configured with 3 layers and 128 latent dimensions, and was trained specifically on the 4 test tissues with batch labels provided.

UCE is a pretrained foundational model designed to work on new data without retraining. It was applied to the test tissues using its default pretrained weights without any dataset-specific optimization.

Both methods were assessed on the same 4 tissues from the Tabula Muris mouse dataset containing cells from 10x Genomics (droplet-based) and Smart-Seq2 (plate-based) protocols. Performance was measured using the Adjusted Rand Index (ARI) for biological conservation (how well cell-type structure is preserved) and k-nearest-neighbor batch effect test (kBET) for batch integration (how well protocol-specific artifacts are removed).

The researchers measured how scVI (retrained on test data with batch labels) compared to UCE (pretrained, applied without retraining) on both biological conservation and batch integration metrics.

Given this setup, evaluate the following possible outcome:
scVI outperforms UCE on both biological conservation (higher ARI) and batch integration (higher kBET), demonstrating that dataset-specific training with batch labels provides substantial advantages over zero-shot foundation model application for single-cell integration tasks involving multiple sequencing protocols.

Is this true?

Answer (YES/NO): NO